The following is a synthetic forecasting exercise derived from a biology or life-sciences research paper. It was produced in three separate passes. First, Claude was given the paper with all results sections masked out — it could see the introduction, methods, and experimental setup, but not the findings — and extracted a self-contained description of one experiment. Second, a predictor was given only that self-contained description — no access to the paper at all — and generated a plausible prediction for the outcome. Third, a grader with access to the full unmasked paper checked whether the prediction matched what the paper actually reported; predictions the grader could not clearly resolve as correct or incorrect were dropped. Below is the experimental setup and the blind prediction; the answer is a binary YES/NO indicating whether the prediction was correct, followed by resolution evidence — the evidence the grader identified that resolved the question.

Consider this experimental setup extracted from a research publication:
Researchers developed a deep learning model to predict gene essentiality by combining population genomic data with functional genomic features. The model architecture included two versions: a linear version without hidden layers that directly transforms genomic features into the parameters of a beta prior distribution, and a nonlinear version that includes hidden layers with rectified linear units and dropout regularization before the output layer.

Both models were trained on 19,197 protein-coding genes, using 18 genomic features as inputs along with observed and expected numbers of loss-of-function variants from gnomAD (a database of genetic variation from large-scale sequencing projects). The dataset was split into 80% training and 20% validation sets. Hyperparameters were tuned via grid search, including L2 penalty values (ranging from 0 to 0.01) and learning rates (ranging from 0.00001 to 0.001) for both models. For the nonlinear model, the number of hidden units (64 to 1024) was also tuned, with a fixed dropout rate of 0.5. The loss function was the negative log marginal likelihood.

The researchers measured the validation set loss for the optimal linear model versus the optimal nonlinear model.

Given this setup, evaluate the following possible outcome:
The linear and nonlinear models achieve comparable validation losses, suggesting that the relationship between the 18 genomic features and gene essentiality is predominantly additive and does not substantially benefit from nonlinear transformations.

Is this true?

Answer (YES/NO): NO